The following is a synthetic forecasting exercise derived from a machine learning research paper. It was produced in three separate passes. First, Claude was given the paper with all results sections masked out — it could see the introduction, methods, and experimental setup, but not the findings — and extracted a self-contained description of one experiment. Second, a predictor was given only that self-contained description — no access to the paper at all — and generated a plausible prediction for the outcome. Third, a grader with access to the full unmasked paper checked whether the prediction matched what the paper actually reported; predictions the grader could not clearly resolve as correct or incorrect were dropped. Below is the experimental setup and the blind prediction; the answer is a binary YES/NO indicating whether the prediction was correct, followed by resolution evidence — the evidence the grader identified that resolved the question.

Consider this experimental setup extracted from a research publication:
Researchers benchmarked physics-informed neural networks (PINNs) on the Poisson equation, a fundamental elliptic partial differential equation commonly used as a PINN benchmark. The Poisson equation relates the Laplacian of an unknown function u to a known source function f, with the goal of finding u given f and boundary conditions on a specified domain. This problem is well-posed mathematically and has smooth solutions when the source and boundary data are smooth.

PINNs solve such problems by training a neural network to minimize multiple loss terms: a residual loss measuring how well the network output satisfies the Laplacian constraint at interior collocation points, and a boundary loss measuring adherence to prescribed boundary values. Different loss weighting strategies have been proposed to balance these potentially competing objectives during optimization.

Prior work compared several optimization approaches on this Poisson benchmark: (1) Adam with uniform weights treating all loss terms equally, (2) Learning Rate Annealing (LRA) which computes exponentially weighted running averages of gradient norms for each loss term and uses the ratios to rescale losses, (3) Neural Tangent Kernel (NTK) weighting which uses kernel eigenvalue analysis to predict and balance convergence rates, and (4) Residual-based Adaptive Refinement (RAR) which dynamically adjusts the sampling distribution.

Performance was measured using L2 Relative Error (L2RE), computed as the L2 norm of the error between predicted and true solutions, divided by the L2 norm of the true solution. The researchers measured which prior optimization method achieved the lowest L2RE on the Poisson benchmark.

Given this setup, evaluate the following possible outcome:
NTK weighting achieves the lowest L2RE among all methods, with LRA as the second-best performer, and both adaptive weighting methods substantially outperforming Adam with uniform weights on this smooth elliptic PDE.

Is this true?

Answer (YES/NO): NO